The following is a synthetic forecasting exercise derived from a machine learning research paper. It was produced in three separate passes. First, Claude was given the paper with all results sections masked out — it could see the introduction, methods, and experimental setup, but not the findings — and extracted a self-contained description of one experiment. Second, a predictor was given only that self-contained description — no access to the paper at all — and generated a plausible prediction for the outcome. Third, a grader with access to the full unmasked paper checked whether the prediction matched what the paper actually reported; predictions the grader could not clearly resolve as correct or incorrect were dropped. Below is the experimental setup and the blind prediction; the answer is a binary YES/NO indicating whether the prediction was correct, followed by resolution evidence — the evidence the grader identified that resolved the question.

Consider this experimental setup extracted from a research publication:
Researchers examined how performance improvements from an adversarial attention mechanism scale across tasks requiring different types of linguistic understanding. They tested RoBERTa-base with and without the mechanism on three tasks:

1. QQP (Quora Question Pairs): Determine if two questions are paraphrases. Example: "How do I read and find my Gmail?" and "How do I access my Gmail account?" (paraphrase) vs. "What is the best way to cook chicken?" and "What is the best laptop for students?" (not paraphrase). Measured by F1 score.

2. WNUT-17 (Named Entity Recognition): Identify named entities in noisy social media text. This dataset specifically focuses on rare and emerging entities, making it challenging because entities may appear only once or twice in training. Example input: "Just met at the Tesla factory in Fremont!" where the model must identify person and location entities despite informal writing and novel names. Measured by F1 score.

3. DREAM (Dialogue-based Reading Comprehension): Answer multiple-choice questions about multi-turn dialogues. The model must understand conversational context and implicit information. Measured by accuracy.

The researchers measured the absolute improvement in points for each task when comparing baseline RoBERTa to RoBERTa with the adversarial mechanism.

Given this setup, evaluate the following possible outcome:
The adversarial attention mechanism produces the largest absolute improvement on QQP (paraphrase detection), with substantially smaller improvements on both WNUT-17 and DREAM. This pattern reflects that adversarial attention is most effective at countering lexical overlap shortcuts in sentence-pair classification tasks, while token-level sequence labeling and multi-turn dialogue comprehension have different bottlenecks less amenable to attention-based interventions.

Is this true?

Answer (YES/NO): NO